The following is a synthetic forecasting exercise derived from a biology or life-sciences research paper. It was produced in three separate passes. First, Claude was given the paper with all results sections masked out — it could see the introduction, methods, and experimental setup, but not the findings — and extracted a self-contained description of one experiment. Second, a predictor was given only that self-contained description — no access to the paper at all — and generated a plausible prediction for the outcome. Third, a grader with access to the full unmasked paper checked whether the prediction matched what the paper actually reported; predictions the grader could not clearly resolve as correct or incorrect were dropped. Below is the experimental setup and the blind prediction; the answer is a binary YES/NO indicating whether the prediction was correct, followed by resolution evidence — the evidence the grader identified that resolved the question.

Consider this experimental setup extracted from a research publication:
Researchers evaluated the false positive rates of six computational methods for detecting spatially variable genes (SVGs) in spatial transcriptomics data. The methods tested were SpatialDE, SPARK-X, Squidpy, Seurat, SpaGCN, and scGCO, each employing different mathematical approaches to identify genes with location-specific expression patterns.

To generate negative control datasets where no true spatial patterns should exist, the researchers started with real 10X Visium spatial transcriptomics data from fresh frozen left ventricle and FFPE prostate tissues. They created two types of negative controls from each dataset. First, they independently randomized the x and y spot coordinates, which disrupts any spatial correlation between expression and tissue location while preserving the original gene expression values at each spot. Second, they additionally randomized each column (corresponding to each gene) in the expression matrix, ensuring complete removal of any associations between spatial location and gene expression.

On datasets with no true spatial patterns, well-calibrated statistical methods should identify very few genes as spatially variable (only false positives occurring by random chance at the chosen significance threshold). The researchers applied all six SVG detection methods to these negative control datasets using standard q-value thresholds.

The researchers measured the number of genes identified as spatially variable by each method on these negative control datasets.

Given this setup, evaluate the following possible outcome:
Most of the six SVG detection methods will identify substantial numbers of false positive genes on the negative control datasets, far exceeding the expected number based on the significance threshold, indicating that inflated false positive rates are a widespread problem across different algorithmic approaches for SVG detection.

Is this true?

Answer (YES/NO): NO